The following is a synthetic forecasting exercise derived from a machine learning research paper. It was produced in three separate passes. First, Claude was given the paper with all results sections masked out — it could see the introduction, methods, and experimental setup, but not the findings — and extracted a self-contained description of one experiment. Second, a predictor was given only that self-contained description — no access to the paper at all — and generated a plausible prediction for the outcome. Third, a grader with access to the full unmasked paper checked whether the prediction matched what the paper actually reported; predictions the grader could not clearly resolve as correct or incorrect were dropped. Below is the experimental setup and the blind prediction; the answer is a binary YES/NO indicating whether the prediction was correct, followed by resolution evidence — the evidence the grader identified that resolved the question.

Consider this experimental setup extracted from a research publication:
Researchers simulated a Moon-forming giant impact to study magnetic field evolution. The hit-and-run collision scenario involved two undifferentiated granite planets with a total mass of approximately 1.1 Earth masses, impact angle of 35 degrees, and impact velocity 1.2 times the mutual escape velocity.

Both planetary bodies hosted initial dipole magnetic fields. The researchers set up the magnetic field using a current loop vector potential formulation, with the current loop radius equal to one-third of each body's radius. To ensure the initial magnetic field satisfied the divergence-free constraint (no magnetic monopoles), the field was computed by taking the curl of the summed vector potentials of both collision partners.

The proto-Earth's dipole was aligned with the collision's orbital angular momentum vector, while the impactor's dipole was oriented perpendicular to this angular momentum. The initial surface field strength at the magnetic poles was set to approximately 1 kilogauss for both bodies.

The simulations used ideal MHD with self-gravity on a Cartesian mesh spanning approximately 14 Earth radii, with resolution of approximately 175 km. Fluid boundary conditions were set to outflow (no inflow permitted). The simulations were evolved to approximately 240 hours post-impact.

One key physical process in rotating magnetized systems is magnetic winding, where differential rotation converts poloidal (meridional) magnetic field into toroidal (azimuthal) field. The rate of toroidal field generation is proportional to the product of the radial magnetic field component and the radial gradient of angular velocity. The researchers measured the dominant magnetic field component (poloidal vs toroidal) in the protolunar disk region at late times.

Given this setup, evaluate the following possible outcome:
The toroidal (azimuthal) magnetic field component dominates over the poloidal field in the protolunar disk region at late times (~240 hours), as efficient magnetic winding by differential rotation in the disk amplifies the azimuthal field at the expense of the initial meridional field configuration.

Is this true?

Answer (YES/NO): NO